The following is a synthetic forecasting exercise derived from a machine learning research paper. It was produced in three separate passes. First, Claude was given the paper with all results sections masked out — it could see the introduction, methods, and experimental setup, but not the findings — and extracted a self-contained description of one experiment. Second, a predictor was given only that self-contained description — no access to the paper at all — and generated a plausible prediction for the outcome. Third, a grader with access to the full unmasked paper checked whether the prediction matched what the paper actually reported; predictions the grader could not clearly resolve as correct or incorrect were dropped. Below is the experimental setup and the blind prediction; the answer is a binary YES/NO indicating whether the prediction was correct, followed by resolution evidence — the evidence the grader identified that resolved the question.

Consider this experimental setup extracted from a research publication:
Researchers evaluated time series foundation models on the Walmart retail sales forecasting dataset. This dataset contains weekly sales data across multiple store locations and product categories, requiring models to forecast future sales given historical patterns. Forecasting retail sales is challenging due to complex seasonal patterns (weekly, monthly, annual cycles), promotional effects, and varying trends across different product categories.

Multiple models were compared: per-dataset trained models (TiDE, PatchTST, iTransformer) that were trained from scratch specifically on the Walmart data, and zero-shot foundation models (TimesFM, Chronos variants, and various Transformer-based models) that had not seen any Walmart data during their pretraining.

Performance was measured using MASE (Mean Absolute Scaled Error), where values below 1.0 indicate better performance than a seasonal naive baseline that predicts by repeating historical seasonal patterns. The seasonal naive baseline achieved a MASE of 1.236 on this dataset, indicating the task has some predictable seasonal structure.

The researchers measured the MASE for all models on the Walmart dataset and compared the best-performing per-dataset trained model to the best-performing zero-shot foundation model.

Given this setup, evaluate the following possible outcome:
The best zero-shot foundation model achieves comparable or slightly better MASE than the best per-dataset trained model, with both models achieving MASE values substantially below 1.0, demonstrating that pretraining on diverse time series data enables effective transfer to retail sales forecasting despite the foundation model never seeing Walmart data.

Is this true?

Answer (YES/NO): YES